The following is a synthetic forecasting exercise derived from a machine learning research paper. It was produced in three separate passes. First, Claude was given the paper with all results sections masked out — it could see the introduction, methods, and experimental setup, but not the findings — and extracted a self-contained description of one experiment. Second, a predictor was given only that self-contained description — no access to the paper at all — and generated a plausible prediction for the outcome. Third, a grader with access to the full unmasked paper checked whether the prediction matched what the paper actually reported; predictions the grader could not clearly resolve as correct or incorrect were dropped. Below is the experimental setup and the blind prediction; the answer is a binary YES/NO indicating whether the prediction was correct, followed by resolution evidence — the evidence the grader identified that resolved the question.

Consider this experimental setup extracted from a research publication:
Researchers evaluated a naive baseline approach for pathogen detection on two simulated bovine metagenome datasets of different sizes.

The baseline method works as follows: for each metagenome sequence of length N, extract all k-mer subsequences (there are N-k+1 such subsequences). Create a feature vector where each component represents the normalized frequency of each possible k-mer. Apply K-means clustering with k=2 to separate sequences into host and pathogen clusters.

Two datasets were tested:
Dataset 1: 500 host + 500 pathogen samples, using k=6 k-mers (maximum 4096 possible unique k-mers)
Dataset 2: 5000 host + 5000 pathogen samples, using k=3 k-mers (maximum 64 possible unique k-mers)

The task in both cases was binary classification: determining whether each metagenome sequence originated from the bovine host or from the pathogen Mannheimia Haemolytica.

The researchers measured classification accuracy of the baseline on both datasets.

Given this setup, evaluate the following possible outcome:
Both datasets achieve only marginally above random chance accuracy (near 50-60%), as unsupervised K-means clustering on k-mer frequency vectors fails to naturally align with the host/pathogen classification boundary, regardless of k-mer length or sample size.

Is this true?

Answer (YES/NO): NO